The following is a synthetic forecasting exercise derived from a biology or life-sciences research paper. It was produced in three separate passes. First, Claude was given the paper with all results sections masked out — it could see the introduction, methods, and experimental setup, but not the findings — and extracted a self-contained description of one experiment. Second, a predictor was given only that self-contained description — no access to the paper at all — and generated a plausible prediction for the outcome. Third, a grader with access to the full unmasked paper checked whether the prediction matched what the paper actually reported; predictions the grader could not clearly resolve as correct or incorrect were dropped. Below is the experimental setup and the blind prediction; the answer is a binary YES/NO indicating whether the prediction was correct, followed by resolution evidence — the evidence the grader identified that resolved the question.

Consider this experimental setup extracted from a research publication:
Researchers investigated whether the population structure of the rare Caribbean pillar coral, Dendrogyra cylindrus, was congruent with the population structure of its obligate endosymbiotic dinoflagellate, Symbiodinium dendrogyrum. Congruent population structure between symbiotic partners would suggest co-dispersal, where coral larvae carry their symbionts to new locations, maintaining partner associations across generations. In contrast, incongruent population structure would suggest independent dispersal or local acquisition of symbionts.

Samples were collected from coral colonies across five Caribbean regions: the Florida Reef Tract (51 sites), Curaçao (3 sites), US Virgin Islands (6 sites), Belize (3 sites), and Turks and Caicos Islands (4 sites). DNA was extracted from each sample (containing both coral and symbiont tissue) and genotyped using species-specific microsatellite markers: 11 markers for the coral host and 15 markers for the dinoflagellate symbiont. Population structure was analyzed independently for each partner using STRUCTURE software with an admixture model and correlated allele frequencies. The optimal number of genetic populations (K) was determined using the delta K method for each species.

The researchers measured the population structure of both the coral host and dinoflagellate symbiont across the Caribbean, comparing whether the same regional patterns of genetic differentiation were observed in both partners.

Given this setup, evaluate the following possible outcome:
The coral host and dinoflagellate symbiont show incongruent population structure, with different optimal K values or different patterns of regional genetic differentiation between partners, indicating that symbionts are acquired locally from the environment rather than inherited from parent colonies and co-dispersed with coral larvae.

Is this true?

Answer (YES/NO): YES